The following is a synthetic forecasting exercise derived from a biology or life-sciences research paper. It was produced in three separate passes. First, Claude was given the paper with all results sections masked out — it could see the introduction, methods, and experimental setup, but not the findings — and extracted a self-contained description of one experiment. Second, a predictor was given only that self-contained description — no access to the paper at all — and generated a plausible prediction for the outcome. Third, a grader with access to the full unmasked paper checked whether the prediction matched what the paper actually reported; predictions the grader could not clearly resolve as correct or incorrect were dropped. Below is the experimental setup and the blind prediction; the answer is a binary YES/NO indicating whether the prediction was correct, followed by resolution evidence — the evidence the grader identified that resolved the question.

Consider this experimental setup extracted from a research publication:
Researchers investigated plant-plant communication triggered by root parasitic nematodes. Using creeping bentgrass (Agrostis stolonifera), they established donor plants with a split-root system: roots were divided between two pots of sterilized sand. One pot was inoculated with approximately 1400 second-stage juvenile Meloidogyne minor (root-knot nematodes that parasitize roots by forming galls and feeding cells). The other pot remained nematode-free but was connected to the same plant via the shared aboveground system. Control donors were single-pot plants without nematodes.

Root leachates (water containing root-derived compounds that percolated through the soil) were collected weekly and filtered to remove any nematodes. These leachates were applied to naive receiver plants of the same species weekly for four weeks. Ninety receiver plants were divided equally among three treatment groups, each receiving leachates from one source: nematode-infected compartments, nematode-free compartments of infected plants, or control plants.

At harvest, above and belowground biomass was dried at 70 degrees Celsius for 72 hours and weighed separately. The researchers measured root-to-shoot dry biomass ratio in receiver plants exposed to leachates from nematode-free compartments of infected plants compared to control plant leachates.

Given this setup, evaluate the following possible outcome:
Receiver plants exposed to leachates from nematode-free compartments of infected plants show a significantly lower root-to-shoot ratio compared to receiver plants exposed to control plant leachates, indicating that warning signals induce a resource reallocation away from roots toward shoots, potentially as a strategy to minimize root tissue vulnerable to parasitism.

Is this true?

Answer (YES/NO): NO